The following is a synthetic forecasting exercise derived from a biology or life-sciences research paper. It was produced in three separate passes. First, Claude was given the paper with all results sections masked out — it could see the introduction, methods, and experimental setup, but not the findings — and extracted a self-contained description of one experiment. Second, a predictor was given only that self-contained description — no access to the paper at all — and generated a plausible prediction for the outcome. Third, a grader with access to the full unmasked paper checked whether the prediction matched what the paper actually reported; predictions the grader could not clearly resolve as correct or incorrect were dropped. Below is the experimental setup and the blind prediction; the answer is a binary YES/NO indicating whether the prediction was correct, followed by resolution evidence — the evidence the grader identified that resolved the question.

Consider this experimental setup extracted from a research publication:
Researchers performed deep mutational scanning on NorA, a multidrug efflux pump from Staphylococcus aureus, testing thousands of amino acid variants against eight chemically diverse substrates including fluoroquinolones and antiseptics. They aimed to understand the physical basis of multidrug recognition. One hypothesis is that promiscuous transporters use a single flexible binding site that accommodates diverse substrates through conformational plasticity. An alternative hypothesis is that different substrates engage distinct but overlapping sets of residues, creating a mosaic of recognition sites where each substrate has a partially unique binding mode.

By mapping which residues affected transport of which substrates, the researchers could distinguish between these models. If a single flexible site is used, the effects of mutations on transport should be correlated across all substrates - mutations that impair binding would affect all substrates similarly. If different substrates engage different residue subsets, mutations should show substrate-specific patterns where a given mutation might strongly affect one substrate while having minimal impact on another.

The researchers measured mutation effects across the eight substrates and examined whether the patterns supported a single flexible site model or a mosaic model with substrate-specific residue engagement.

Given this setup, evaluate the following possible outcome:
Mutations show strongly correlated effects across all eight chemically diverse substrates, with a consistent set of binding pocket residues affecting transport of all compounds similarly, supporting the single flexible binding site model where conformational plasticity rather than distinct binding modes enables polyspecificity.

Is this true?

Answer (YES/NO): NO